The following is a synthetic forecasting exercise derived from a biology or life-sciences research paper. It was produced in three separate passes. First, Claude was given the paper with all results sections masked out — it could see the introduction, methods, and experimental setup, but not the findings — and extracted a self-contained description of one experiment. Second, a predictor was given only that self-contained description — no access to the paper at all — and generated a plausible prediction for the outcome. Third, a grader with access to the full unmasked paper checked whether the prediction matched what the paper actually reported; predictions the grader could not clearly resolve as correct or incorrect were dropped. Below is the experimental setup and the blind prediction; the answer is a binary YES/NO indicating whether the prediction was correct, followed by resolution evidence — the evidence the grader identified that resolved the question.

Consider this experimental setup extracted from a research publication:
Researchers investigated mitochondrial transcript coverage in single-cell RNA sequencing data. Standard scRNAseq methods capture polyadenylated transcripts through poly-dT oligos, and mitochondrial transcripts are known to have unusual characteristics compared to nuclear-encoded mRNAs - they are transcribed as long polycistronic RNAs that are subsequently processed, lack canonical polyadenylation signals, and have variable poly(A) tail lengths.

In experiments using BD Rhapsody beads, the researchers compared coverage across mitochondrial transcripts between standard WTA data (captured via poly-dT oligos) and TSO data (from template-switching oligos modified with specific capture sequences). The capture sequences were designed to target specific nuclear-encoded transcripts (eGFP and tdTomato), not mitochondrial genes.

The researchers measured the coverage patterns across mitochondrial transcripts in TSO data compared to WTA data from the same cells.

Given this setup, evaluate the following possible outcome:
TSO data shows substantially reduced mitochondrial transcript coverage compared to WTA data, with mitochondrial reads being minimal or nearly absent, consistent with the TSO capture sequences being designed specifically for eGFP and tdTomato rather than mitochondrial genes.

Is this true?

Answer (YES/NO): NO